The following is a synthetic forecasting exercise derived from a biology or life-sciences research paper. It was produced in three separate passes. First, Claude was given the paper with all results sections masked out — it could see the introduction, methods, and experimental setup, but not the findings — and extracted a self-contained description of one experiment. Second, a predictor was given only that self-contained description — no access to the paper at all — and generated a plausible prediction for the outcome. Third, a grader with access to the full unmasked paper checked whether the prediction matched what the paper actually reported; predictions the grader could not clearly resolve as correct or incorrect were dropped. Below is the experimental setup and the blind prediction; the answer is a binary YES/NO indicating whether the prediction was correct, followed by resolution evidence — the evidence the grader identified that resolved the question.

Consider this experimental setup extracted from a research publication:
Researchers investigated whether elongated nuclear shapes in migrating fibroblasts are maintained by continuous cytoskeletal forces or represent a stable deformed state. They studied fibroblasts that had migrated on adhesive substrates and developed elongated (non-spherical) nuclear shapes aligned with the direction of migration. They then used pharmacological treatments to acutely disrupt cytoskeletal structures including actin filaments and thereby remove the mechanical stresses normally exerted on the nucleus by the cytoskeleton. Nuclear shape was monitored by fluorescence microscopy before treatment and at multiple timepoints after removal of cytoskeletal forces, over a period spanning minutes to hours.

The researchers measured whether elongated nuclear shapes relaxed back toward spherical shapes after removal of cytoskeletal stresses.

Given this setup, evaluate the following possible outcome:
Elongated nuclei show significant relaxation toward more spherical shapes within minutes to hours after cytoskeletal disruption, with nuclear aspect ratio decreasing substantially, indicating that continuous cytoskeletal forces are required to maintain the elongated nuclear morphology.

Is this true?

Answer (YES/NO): NO